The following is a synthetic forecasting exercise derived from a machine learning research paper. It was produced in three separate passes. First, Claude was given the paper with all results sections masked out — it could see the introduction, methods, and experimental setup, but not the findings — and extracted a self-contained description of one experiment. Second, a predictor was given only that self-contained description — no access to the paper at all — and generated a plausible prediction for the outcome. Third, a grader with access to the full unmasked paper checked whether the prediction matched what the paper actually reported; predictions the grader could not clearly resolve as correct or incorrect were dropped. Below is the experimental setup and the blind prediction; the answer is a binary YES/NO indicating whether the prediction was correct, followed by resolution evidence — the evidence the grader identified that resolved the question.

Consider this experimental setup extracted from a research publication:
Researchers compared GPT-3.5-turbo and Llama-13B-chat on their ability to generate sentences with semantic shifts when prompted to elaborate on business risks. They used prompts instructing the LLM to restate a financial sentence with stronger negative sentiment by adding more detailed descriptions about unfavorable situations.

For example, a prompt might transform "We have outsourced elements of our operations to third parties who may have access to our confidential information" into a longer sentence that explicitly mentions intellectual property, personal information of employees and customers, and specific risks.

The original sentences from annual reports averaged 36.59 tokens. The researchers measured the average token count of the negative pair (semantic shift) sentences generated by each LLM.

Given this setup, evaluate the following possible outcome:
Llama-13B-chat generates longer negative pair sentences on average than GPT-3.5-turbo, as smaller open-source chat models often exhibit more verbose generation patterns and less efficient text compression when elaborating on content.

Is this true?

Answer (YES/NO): YES